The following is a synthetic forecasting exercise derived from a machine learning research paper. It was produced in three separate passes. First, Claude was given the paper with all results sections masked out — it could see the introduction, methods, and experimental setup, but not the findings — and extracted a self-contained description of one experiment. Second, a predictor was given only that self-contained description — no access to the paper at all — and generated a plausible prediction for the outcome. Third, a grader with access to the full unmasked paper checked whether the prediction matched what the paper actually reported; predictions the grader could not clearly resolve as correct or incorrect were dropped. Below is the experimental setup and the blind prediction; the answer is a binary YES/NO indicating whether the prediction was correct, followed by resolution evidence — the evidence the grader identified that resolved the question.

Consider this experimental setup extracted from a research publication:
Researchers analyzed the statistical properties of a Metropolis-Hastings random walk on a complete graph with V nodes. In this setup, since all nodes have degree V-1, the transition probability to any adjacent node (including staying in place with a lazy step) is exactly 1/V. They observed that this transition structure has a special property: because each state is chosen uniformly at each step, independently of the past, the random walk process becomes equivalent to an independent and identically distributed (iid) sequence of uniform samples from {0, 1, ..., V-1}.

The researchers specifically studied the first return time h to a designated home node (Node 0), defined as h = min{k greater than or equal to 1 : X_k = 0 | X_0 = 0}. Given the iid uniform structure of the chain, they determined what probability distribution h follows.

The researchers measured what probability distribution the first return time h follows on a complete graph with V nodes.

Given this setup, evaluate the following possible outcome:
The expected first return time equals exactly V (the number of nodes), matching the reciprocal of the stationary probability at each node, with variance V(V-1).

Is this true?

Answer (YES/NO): YES